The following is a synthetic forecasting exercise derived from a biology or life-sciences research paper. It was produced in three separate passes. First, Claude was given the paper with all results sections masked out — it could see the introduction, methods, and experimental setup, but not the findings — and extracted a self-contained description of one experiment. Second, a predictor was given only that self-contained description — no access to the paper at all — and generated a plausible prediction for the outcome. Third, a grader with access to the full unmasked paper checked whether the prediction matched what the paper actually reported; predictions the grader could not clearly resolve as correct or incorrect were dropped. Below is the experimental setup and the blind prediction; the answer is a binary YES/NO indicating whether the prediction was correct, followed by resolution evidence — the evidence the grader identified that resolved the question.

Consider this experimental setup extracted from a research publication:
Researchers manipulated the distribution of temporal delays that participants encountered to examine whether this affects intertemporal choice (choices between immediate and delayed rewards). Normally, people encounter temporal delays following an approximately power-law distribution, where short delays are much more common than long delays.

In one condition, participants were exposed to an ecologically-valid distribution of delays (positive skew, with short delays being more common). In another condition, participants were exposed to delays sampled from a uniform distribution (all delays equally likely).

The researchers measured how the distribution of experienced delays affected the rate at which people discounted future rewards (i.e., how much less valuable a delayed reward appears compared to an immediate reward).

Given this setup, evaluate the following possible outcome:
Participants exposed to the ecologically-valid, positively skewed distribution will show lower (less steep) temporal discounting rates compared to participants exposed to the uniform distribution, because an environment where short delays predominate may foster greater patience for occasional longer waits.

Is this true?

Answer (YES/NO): NO